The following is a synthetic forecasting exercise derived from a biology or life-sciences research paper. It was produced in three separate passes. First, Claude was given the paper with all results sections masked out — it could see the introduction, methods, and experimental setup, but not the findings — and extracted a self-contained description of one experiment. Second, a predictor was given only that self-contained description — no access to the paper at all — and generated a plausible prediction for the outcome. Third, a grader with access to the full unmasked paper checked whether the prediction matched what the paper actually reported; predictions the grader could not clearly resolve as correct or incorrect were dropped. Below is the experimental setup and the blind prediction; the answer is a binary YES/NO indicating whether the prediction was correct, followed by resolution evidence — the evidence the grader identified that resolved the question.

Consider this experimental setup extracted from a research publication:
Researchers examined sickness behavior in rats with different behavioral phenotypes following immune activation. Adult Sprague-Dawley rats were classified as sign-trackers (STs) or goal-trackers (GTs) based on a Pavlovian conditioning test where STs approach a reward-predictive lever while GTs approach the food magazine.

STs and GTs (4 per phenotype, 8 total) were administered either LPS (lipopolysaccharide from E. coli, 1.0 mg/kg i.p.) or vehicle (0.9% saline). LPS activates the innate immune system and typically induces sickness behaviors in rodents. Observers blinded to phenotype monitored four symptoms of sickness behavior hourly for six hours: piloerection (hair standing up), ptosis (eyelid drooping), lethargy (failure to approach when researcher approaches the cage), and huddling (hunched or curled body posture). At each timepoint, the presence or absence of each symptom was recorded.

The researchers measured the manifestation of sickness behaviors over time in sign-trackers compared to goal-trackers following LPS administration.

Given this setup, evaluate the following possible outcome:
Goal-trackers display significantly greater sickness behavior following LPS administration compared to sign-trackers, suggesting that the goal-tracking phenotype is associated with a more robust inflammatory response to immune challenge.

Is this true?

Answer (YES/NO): NO